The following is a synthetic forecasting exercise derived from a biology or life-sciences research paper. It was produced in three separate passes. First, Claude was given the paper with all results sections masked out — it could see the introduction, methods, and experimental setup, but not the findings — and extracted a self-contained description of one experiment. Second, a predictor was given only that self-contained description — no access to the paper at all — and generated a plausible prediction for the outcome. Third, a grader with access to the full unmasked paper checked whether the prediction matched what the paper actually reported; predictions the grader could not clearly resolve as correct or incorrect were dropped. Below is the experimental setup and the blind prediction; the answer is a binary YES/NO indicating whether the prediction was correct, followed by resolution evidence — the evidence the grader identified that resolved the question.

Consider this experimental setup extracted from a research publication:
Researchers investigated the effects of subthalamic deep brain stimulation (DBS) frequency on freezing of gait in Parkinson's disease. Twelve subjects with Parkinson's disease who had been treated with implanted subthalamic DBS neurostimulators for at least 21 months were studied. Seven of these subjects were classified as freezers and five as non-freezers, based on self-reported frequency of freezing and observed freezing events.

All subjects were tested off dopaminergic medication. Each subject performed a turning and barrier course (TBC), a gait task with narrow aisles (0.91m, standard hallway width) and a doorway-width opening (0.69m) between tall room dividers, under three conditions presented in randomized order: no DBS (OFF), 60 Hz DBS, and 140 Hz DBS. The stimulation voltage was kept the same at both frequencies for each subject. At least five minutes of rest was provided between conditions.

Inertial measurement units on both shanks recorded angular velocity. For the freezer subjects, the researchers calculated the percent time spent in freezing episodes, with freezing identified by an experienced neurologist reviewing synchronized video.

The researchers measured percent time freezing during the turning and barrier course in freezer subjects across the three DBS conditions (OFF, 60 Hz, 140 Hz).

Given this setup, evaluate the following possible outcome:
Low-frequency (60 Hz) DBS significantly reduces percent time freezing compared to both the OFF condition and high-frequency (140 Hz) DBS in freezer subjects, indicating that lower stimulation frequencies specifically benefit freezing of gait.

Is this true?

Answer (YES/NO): NO